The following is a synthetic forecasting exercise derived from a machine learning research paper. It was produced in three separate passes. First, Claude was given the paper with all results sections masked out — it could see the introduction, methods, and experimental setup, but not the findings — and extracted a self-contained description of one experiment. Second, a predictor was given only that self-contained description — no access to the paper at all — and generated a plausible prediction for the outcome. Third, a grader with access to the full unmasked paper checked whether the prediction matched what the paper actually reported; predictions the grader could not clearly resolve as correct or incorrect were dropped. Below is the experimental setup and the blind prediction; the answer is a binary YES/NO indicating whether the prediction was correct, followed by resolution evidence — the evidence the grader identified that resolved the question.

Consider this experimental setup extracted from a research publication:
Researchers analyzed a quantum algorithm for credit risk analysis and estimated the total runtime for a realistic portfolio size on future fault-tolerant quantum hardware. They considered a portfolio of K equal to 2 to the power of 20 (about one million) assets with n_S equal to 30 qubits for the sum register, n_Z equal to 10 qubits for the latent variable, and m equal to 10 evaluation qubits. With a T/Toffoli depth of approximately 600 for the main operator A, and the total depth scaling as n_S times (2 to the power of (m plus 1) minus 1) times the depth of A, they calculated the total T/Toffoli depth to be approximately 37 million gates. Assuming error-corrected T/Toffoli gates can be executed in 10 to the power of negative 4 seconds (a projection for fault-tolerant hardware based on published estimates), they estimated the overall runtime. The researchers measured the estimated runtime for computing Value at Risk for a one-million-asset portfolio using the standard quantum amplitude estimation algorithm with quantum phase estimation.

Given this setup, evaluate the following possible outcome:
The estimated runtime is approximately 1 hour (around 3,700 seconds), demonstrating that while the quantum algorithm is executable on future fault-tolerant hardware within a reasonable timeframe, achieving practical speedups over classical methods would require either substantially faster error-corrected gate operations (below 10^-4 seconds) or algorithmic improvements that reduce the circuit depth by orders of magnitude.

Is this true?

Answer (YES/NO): NO